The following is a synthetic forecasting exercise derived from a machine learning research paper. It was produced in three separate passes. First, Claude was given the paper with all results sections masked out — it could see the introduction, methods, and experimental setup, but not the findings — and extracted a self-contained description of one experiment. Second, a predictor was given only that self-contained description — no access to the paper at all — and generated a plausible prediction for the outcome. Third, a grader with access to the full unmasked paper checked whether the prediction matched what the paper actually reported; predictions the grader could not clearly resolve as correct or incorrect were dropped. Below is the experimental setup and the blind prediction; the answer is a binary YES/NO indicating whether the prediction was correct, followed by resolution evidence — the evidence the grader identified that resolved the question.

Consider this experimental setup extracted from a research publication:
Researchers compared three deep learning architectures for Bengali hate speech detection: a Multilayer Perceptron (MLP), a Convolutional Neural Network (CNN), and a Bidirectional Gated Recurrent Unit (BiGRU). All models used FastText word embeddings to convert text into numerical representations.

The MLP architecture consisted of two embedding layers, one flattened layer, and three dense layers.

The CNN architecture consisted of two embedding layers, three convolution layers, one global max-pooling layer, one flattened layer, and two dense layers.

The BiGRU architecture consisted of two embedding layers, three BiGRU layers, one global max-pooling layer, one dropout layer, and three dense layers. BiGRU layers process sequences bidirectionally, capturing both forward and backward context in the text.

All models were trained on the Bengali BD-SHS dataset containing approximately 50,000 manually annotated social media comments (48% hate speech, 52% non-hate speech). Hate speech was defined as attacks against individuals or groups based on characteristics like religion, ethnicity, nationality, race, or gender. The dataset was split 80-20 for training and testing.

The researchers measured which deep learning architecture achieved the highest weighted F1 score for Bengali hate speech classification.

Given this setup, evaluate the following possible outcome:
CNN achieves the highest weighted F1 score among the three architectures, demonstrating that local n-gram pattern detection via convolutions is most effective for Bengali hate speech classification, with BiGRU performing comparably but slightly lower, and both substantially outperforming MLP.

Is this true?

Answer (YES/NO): NO